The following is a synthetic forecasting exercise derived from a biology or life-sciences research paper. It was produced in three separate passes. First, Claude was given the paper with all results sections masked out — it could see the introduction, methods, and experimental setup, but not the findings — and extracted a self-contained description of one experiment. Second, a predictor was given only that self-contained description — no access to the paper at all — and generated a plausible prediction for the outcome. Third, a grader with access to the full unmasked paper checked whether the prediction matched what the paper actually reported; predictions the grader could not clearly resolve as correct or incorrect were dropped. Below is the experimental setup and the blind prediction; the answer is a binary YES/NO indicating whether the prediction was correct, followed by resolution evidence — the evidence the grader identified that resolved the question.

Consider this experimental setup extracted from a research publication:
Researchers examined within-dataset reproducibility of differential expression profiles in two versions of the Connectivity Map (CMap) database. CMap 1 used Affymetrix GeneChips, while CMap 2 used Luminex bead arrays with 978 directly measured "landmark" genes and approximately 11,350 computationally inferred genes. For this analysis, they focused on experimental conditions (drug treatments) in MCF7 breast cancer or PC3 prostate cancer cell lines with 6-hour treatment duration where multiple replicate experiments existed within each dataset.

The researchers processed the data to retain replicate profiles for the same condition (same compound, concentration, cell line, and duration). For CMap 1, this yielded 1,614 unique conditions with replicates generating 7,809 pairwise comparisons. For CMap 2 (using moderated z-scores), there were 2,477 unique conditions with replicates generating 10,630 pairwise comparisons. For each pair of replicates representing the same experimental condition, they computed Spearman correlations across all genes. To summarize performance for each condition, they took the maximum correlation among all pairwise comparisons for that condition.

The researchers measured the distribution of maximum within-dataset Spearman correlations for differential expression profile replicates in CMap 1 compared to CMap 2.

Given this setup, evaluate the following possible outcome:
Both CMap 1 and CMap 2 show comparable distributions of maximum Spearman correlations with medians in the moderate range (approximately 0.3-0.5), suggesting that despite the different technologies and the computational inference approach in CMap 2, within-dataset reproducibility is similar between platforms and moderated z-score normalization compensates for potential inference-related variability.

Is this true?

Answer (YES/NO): NO